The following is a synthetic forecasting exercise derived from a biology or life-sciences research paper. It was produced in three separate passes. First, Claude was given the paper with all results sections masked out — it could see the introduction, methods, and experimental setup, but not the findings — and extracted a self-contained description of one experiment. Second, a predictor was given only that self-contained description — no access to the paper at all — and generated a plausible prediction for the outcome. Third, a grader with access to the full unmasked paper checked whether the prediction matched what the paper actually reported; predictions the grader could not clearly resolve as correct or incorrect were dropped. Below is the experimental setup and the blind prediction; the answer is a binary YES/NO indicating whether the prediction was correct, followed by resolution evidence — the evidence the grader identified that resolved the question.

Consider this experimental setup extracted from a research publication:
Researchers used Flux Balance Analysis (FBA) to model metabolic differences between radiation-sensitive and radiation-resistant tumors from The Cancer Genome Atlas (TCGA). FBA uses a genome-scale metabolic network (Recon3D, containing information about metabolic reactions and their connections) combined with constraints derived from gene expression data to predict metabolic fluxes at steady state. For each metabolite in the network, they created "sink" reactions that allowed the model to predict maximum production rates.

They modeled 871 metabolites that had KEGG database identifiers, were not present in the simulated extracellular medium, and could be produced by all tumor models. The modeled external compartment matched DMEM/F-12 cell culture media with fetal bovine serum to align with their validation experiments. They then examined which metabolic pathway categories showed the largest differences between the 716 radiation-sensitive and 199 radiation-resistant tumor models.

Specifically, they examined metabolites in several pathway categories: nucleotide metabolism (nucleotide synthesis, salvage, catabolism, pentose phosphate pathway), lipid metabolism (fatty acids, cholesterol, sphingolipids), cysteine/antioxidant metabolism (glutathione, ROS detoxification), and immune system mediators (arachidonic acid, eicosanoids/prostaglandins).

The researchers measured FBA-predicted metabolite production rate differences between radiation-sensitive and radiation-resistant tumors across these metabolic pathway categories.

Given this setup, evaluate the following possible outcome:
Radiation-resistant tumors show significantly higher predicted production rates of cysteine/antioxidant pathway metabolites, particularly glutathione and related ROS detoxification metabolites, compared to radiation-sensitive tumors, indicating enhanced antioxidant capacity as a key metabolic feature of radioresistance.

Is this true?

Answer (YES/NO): YES